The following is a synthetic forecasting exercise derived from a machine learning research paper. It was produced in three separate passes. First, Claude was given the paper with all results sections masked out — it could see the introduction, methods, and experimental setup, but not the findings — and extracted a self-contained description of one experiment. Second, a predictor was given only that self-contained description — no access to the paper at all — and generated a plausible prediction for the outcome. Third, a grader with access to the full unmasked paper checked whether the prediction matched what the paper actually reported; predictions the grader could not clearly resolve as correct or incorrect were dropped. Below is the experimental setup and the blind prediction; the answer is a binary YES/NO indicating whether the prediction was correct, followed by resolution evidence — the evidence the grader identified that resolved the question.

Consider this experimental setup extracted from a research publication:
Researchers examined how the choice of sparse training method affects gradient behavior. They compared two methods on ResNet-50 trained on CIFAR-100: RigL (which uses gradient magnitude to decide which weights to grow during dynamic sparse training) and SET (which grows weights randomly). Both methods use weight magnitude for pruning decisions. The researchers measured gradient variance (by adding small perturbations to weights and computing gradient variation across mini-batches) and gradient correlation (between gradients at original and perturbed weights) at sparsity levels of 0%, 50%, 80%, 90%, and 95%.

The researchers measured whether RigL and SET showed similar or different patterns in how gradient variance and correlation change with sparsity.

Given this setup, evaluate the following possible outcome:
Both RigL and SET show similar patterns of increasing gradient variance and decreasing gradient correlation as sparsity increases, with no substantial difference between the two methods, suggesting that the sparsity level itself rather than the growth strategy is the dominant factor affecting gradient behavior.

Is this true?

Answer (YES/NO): NO